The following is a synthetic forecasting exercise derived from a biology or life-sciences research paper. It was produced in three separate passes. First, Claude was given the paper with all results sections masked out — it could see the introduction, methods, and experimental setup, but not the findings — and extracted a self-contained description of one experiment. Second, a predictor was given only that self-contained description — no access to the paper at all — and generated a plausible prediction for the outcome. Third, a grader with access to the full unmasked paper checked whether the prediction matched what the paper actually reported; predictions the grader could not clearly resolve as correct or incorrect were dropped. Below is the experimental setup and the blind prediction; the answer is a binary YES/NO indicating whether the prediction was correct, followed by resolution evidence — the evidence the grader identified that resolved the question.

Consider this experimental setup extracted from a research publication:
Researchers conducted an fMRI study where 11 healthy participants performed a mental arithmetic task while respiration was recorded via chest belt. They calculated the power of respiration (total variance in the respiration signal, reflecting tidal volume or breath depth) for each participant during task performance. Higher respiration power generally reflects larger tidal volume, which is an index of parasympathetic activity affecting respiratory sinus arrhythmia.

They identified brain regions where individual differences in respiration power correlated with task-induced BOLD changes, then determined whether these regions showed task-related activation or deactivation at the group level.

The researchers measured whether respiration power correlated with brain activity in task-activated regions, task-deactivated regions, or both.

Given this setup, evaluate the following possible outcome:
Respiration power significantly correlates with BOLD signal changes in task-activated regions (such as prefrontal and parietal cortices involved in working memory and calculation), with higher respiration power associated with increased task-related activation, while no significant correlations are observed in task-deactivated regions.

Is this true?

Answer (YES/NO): NO